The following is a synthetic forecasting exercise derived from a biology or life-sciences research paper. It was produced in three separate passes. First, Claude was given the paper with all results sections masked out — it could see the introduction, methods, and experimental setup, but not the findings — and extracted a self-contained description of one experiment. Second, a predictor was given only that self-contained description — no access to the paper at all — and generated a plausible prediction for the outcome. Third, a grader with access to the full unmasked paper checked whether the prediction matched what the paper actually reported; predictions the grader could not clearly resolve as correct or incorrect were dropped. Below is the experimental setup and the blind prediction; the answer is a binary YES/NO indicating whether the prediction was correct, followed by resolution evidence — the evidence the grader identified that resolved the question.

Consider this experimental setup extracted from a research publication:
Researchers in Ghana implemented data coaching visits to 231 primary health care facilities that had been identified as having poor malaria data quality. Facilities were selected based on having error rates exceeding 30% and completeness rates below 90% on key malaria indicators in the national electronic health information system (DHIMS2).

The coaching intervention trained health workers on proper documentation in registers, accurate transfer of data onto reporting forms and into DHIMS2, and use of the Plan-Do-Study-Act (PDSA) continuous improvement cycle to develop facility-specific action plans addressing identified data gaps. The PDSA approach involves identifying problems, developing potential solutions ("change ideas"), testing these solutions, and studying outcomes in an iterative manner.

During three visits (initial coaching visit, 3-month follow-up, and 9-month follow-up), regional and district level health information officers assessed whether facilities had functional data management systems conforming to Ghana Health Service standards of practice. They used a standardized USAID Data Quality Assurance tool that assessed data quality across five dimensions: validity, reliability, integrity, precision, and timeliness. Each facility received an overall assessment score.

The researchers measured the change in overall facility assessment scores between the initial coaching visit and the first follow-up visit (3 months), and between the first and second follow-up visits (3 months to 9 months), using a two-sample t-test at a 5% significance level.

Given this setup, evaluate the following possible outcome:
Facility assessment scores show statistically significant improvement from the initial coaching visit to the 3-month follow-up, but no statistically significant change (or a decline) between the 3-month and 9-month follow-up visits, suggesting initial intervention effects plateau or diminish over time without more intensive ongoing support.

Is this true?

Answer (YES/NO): NO